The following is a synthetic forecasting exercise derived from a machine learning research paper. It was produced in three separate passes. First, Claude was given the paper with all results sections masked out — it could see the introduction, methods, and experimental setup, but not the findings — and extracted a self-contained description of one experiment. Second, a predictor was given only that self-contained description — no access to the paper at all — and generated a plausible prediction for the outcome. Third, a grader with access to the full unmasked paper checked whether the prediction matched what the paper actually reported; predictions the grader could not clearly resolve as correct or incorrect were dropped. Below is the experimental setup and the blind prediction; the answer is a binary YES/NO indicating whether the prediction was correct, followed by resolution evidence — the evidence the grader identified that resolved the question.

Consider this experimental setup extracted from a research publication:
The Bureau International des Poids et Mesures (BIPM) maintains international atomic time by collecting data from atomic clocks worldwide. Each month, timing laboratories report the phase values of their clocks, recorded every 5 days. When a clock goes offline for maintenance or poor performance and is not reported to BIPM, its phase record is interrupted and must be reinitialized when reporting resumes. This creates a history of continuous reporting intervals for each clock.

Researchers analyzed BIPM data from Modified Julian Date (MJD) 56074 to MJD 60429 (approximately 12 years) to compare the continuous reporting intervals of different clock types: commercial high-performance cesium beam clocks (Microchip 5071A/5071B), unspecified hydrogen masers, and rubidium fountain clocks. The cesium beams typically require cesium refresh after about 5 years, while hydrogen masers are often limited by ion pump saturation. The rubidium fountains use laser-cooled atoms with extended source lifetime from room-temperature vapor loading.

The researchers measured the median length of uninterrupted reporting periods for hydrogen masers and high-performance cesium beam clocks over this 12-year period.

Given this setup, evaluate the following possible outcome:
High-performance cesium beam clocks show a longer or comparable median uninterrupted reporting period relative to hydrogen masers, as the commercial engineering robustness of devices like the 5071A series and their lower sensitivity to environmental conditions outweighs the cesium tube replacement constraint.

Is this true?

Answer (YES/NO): YES